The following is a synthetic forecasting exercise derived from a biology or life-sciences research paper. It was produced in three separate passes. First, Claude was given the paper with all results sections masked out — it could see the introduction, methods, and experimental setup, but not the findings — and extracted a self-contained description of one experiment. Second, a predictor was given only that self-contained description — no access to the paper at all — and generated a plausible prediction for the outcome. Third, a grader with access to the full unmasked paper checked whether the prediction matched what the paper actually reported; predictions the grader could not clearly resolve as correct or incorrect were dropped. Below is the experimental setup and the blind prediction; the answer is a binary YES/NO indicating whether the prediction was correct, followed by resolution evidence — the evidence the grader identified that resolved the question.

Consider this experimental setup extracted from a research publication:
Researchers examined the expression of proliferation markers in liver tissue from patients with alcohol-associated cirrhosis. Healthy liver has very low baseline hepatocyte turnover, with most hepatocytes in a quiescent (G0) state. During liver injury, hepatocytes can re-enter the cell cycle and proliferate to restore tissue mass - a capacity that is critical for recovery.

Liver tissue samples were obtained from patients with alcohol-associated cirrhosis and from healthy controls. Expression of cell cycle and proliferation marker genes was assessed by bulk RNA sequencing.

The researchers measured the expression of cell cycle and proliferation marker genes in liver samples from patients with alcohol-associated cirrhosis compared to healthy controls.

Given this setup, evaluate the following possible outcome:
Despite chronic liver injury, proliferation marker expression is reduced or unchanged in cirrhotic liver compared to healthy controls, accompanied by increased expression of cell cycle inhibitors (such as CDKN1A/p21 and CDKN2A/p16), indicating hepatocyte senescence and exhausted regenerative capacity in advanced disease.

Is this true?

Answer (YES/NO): NO